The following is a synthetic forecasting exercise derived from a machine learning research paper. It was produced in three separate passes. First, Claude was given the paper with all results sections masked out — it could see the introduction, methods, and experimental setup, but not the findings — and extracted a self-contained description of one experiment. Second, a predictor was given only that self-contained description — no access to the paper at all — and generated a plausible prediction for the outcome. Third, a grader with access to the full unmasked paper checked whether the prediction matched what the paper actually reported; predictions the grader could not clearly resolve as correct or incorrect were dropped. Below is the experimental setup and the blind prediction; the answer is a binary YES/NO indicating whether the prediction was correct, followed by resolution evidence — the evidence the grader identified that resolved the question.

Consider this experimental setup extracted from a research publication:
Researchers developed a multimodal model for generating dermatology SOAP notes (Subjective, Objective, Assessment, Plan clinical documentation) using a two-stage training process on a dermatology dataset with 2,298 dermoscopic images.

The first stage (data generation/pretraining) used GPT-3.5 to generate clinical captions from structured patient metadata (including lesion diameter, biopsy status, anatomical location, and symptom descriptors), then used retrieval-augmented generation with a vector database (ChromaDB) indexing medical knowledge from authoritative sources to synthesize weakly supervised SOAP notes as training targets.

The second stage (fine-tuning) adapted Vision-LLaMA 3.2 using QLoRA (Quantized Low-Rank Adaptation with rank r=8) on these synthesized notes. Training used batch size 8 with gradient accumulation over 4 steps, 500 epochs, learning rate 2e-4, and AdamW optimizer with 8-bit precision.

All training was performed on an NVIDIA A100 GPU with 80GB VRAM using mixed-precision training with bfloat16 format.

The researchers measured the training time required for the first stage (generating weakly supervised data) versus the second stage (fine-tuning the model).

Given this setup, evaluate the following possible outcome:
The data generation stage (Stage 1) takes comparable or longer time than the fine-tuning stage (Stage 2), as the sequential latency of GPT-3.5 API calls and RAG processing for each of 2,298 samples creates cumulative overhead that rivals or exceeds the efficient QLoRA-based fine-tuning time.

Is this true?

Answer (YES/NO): YES